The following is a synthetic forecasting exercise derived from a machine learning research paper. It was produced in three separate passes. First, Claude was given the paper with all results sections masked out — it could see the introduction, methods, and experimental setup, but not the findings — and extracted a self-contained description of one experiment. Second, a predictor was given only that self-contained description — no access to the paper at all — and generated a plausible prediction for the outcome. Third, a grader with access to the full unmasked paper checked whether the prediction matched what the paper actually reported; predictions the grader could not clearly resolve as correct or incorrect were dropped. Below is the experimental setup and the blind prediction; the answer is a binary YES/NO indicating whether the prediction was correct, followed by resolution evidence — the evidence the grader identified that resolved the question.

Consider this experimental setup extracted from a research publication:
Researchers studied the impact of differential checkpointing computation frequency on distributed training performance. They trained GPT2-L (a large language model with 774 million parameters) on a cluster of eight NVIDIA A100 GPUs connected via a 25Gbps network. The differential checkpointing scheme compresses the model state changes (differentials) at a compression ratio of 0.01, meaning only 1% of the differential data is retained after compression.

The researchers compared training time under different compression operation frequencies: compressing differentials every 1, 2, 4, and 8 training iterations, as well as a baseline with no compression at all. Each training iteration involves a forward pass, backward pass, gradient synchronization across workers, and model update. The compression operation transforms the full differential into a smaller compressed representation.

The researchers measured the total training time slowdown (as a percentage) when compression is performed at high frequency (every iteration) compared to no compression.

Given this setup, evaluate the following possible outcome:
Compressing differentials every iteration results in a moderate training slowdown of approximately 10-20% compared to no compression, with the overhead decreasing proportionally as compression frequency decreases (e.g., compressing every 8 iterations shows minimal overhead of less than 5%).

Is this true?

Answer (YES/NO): NO